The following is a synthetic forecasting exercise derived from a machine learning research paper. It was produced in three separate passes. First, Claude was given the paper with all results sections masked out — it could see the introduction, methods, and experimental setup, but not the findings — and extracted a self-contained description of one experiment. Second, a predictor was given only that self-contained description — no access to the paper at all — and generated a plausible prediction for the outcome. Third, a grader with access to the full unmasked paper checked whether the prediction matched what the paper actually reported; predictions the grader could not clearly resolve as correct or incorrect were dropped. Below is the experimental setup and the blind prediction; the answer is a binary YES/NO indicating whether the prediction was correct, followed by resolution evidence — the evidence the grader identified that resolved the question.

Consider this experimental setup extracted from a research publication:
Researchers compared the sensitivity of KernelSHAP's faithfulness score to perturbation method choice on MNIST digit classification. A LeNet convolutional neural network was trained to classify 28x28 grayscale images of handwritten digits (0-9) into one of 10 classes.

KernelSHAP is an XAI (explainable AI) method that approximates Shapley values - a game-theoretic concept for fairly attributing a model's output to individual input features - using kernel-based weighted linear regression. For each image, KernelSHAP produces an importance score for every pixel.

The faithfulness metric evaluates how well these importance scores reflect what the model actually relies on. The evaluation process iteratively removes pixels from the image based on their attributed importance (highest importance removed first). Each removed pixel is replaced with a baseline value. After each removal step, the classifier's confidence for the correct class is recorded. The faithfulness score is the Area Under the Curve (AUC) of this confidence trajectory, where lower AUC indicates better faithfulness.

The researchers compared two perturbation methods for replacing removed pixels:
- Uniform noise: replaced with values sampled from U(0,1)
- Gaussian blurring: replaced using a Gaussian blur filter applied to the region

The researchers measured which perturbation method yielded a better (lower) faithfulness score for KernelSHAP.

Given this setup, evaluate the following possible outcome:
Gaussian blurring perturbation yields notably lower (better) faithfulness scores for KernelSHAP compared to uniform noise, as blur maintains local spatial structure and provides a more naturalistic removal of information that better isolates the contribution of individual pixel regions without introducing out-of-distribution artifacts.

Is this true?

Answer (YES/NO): NO